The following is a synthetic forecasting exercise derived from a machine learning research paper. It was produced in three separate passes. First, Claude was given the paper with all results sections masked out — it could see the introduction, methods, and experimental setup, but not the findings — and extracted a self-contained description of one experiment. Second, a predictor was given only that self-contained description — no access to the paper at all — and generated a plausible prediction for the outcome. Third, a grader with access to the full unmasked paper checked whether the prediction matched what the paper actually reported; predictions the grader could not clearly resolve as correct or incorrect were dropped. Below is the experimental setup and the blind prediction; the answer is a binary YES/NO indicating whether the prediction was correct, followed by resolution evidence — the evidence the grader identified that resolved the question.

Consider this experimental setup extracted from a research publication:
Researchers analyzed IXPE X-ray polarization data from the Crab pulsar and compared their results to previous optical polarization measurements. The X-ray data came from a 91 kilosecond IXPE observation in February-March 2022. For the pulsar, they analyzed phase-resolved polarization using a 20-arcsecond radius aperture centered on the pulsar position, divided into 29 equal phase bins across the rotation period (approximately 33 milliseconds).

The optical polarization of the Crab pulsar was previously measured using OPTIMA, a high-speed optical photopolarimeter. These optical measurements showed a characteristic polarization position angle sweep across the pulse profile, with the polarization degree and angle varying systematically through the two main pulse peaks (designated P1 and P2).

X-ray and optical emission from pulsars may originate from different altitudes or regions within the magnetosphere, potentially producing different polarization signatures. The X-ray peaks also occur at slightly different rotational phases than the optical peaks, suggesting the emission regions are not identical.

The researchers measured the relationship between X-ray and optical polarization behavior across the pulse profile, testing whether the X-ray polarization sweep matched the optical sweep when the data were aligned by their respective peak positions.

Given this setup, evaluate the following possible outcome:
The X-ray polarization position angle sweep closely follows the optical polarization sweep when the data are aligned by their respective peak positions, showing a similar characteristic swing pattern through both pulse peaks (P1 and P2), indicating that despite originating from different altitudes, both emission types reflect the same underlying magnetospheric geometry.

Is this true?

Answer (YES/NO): NO